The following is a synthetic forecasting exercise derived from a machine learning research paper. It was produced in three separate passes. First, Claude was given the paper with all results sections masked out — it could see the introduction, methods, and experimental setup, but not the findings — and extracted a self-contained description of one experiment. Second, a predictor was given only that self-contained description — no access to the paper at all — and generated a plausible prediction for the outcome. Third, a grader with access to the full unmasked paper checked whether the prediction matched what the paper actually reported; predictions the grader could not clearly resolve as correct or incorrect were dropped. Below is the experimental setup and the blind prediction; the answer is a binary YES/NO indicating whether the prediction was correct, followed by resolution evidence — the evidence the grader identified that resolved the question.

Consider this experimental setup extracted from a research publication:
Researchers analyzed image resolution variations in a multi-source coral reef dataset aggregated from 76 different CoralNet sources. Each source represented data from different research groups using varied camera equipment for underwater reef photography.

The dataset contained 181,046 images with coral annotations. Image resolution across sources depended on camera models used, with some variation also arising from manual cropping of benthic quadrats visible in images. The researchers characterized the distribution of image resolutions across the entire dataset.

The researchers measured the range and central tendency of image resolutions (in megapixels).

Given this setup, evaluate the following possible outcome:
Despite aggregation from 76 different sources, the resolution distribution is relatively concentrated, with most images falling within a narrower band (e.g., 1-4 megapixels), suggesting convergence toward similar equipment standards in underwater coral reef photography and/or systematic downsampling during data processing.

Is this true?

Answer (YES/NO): NO